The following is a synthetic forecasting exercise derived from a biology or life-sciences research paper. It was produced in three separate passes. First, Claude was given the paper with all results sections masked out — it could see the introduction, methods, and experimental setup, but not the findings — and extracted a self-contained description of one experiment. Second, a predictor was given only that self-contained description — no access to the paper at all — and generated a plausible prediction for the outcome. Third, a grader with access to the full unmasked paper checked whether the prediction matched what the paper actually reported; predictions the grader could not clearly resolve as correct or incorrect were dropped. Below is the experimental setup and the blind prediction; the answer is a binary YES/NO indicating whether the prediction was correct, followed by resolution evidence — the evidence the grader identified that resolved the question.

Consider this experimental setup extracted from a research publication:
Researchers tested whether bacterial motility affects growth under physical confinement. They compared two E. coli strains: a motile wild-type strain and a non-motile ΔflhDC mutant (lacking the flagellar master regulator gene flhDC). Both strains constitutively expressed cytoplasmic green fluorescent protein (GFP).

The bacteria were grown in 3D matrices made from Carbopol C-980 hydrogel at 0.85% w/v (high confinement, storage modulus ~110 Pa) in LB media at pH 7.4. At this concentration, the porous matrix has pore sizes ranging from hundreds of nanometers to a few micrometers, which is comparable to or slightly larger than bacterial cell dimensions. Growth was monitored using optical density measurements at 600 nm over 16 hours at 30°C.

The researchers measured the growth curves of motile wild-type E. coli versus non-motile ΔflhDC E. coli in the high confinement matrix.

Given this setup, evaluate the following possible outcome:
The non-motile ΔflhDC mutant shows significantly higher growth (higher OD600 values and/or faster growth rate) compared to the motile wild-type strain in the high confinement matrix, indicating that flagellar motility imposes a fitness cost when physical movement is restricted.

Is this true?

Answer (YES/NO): NO